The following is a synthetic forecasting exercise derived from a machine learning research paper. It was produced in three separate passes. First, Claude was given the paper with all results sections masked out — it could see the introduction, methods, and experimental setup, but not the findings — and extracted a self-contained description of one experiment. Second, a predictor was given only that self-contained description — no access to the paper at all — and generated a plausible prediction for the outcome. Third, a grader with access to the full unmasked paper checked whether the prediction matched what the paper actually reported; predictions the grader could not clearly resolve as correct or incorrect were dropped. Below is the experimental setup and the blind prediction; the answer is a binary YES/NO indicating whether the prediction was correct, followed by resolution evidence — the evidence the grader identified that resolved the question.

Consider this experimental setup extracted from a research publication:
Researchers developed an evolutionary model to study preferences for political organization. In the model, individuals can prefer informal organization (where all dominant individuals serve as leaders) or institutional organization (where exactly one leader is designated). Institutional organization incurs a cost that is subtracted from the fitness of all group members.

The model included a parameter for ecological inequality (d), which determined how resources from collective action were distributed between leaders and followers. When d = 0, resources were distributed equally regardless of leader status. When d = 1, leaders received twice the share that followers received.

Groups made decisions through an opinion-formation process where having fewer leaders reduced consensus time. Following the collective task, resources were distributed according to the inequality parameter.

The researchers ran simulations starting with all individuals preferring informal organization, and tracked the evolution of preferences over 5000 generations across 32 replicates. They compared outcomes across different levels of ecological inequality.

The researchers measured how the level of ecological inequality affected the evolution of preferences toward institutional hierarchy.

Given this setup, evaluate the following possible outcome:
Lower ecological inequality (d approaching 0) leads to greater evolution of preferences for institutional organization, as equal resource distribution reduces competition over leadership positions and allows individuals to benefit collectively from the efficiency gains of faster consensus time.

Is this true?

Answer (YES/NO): NO